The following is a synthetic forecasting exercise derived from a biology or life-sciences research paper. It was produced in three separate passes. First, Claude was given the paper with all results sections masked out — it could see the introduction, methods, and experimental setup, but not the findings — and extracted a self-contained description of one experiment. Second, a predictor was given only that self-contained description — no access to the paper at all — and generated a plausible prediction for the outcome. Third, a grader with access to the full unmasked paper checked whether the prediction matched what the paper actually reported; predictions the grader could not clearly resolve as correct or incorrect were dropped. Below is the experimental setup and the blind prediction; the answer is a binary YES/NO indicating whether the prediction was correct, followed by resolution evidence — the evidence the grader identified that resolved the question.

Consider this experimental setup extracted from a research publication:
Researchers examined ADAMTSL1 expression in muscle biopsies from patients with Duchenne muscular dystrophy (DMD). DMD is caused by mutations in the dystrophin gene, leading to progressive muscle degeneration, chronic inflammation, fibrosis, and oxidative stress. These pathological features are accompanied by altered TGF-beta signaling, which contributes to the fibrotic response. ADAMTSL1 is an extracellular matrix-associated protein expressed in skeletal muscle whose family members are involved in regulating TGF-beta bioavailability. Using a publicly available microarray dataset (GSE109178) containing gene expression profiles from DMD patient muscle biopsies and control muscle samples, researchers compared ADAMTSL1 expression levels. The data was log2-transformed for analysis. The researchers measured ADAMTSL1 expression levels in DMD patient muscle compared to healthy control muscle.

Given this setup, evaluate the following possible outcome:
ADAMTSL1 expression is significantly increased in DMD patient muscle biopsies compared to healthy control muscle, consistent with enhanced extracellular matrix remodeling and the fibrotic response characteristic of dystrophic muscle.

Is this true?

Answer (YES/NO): YES